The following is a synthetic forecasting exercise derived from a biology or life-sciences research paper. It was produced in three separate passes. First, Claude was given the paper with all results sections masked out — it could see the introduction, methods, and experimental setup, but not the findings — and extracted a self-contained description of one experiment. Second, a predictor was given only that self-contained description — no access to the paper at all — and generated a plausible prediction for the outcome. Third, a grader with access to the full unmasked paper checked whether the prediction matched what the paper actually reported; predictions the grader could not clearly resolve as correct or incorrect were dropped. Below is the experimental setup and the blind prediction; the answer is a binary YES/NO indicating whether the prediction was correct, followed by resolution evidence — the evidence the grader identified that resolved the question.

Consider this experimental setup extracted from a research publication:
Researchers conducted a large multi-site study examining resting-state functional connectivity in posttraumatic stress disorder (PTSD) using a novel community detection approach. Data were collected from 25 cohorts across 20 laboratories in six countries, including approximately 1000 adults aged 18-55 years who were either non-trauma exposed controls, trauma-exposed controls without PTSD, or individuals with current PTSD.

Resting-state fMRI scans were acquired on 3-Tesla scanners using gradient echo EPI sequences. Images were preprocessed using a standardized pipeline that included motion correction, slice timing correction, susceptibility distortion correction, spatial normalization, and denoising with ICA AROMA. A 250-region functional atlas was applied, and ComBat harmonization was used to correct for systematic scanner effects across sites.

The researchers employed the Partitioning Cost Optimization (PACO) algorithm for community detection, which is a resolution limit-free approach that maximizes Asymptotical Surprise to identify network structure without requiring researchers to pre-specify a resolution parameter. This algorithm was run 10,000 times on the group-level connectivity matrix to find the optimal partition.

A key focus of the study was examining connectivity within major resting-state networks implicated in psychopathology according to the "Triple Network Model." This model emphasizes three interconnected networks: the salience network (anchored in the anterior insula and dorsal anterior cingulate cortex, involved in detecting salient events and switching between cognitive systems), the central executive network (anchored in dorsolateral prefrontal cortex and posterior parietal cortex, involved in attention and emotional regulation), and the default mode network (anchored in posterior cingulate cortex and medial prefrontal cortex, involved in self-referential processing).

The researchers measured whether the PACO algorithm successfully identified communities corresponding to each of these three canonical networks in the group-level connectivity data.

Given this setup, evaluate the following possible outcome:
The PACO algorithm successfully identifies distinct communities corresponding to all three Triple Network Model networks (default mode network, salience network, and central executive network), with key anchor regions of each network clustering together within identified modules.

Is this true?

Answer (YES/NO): NO